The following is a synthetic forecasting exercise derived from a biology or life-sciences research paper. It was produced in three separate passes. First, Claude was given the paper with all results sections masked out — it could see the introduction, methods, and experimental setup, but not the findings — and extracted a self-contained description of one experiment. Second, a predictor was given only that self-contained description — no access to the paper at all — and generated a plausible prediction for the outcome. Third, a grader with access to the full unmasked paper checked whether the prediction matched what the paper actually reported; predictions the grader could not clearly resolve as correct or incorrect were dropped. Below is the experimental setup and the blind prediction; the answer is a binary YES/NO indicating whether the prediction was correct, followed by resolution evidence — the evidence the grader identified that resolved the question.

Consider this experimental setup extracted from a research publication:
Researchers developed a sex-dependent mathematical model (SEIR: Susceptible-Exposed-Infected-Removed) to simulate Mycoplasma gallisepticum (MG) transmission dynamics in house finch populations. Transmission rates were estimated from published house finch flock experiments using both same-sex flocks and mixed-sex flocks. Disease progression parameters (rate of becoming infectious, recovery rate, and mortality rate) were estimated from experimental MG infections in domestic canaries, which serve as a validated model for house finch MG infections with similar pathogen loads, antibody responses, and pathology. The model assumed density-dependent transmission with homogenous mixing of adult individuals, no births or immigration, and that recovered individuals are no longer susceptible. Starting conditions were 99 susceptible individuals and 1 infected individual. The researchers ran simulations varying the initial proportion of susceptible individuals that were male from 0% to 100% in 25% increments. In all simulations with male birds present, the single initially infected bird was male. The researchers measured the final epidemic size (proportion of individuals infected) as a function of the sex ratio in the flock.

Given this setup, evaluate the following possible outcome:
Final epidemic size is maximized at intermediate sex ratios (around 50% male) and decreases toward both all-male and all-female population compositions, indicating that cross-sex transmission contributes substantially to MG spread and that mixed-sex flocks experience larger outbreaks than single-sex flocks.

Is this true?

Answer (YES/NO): NO